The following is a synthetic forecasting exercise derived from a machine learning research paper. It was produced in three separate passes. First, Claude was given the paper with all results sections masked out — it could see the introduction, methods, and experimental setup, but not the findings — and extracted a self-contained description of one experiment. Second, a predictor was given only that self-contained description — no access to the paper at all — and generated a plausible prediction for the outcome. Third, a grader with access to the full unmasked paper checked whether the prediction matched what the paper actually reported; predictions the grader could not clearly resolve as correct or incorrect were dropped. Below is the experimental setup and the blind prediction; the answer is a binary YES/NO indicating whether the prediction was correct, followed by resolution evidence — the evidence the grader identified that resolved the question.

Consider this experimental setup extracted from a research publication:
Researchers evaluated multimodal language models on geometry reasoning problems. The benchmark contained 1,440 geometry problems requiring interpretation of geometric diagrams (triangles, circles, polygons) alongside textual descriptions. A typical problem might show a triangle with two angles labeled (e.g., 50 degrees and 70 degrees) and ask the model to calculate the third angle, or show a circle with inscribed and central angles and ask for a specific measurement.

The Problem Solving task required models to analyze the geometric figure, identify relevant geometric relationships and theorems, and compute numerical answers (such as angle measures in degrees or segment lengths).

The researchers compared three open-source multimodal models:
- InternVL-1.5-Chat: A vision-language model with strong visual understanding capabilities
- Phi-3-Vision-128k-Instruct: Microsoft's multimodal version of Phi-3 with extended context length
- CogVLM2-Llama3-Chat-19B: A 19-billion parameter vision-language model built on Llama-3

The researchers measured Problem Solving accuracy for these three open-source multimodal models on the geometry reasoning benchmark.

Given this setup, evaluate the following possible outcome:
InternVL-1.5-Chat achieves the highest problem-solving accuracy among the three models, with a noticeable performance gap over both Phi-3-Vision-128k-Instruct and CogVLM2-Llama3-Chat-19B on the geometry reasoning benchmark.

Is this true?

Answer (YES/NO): YES